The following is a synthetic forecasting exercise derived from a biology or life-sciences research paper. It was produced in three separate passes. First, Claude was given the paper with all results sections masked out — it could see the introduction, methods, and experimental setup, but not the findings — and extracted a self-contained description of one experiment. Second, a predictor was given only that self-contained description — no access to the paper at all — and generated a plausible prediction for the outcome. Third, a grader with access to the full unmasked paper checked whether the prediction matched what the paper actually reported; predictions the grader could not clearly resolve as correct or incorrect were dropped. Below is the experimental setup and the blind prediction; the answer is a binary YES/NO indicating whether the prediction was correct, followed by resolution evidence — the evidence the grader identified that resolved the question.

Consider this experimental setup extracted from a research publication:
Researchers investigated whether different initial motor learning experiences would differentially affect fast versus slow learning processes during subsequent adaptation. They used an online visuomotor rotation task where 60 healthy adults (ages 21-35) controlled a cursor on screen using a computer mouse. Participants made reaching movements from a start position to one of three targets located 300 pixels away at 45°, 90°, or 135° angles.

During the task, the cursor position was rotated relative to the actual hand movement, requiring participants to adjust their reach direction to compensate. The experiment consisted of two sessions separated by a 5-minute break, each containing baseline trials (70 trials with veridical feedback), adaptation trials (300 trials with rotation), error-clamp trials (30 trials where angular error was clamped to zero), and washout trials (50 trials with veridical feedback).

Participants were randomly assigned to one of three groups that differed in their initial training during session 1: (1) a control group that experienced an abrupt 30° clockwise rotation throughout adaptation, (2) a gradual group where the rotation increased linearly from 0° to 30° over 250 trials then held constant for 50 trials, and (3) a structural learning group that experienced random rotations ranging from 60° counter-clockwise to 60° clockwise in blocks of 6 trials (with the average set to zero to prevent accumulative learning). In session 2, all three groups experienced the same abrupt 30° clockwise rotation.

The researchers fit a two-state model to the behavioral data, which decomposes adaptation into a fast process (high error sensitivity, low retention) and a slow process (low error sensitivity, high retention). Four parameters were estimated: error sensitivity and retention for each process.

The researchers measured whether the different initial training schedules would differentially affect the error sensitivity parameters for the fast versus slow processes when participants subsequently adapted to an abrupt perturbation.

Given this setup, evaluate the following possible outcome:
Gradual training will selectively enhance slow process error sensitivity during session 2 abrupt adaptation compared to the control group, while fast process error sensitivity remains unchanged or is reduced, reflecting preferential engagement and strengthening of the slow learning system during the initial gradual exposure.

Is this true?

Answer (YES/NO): NO